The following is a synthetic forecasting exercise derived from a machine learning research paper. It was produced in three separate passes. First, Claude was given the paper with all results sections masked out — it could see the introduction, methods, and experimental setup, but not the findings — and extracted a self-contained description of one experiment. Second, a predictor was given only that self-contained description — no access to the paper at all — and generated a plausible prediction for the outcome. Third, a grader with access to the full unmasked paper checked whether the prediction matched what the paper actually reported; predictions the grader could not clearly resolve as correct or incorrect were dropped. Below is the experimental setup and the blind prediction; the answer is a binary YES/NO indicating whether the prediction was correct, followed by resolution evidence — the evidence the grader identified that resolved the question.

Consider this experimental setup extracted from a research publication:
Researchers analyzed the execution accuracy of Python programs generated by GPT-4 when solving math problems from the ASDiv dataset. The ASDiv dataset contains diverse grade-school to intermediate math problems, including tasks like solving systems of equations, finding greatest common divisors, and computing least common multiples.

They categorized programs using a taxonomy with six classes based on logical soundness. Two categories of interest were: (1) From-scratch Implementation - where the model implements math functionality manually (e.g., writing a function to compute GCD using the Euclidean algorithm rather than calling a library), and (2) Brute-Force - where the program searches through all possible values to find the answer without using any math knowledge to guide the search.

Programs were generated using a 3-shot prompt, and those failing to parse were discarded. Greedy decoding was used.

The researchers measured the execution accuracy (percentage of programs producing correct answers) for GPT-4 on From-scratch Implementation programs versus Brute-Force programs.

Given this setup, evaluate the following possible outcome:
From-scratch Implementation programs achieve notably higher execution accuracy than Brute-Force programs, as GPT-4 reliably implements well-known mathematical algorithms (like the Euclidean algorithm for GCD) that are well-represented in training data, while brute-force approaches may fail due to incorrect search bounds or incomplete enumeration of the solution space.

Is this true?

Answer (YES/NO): YES